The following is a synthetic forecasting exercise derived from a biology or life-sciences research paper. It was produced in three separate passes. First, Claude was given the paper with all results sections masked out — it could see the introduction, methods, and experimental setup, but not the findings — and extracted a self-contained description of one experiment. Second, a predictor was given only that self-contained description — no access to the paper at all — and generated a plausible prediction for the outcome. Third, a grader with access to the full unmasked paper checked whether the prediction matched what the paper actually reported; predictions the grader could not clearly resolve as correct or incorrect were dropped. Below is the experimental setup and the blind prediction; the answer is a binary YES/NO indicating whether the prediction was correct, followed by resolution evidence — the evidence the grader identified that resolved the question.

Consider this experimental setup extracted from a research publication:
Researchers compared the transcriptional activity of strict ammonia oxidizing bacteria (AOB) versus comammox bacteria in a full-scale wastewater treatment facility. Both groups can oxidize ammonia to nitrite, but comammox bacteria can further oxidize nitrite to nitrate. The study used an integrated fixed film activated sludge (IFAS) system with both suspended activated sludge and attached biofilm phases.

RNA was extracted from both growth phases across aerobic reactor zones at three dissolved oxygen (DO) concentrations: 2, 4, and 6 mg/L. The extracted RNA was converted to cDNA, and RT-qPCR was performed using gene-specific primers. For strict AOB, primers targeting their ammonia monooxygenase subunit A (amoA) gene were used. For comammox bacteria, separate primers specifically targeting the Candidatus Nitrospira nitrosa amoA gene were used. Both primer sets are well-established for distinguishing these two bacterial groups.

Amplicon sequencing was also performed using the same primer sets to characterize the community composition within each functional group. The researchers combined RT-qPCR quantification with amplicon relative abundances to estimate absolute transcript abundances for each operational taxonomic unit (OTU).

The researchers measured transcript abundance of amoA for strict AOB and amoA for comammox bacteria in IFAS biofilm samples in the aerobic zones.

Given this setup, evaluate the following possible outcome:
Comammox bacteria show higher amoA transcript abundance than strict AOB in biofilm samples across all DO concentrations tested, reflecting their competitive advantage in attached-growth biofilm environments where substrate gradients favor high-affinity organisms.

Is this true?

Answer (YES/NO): NO